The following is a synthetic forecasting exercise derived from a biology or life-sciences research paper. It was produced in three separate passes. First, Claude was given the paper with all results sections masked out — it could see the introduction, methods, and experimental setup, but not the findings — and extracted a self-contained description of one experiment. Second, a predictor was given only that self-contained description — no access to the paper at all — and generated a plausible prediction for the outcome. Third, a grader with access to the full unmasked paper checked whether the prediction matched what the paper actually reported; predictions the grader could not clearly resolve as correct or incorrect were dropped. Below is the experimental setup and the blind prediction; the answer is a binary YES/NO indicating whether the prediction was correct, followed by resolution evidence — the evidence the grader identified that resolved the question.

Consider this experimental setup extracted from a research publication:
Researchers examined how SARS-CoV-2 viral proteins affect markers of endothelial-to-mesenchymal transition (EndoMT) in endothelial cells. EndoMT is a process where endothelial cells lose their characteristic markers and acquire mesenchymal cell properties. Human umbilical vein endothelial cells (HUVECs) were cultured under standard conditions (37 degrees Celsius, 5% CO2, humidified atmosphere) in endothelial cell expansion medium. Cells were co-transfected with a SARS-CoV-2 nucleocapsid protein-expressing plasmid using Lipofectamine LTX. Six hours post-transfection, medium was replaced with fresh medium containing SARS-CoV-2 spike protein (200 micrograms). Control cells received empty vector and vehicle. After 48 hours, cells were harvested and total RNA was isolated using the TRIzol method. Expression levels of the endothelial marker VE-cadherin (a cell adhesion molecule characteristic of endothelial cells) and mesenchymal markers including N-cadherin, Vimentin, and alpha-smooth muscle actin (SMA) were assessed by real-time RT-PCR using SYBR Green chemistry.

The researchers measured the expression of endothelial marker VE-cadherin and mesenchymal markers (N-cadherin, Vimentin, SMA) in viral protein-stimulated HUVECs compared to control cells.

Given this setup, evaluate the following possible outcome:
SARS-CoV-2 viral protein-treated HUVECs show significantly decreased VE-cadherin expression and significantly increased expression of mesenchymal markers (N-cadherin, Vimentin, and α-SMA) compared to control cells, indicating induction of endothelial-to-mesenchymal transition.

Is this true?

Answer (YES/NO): YES